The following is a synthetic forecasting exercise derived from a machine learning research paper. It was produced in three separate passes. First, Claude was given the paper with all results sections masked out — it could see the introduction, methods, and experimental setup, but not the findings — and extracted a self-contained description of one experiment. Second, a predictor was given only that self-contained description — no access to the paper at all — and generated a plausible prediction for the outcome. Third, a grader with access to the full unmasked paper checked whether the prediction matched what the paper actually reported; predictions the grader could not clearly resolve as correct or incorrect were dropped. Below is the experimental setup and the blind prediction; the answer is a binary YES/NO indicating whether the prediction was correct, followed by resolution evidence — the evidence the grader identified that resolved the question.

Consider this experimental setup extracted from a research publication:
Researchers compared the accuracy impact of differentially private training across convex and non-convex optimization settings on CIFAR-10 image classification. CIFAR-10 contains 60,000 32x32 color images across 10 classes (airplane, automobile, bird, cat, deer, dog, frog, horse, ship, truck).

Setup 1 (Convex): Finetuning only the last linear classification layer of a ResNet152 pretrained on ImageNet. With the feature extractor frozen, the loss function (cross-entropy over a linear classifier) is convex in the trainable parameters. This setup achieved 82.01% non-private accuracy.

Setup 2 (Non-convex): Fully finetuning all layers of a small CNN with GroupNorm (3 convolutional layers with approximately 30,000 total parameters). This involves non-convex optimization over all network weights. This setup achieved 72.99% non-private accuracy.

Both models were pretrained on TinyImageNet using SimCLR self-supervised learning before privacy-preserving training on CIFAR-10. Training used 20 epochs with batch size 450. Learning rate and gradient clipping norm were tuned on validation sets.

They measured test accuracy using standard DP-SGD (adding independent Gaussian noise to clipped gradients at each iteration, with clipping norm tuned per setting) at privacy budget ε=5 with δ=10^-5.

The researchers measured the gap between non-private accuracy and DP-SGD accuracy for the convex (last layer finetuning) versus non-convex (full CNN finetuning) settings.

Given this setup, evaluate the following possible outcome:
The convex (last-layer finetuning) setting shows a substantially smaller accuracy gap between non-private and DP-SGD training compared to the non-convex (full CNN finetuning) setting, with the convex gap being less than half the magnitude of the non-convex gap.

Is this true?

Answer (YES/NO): YES